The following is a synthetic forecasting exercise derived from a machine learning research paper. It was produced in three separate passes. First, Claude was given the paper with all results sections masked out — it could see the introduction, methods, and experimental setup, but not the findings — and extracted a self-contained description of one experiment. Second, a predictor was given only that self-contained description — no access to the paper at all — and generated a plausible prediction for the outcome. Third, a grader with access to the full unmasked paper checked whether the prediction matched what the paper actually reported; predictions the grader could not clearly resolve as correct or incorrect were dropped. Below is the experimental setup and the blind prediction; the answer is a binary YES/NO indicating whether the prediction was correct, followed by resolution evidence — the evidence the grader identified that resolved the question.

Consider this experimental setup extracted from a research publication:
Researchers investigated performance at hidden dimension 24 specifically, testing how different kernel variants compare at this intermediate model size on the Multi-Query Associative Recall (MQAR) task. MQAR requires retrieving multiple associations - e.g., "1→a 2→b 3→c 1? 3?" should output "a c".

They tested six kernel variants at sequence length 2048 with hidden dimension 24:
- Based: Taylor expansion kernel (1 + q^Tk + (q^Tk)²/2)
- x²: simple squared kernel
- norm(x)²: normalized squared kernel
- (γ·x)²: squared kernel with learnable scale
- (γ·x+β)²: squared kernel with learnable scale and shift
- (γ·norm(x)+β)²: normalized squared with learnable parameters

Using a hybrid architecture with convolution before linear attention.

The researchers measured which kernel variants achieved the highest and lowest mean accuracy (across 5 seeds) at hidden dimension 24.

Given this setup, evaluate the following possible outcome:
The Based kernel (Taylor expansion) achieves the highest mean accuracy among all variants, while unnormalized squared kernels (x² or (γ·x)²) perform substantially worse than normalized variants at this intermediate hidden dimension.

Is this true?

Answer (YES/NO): NO